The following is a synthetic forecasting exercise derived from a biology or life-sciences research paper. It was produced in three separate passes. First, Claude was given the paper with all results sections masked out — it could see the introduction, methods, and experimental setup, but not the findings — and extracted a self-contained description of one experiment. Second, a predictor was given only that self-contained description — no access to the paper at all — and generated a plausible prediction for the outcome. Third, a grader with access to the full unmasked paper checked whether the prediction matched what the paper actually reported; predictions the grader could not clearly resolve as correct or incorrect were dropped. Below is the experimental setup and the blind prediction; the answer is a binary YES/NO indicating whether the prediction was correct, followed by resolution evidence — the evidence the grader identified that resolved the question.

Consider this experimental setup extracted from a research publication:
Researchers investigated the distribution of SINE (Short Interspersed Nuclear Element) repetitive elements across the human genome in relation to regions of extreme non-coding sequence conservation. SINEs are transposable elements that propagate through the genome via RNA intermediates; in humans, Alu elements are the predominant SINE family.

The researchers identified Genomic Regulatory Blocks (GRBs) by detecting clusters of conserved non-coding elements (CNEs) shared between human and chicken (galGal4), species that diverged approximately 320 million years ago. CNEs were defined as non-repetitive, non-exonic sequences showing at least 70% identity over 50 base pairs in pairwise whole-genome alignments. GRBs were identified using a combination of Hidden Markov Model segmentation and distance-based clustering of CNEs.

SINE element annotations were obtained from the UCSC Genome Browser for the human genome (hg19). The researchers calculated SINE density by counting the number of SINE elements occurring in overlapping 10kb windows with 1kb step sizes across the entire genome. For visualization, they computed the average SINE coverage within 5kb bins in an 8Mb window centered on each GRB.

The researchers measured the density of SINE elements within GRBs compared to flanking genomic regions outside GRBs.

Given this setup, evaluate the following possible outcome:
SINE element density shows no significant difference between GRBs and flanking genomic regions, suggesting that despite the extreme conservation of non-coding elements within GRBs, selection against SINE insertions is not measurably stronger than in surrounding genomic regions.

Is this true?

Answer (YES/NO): NO